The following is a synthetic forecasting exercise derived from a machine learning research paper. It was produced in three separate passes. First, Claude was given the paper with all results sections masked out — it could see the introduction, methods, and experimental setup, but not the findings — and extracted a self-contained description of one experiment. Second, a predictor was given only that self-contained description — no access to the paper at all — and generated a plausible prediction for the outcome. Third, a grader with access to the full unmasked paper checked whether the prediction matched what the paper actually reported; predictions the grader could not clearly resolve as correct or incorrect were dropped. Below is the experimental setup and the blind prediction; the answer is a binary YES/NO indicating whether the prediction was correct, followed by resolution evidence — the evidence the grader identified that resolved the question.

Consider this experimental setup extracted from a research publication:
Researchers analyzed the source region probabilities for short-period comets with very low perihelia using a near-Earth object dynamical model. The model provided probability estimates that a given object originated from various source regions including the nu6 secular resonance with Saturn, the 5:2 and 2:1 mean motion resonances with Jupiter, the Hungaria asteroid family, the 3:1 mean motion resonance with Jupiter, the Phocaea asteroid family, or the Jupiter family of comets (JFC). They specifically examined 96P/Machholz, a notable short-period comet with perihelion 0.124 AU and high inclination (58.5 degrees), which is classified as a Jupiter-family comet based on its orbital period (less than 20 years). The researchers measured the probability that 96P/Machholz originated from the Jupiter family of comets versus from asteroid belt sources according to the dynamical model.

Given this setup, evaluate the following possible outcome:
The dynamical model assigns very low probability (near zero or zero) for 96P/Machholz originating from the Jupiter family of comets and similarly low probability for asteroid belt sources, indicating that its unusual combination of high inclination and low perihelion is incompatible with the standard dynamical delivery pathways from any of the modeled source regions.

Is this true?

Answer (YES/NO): NO